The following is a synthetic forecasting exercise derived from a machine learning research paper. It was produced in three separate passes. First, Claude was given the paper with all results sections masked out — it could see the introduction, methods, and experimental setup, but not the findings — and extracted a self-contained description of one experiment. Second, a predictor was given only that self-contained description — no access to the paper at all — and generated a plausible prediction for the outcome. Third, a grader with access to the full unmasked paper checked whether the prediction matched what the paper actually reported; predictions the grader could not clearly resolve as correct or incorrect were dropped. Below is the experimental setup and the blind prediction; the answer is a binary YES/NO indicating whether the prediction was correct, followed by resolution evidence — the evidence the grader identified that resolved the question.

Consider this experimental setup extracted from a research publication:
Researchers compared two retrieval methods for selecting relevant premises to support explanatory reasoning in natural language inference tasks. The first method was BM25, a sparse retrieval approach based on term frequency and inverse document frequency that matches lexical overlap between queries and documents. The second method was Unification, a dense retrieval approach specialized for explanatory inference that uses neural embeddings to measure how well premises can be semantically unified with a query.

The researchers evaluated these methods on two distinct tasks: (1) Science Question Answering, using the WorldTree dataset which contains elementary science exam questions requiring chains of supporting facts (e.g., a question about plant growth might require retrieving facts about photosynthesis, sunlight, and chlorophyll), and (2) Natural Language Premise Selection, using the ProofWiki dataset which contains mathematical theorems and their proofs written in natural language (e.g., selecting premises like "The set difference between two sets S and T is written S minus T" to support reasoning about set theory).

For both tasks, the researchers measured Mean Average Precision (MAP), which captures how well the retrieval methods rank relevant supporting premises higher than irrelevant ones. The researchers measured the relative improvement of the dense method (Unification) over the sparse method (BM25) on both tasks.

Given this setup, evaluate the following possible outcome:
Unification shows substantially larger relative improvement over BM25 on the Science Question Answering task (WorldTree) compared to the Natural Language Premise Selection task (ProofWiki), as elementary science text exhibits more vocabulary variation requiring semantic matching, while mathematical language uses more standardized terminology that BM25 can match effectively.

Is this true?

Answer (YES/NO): NO